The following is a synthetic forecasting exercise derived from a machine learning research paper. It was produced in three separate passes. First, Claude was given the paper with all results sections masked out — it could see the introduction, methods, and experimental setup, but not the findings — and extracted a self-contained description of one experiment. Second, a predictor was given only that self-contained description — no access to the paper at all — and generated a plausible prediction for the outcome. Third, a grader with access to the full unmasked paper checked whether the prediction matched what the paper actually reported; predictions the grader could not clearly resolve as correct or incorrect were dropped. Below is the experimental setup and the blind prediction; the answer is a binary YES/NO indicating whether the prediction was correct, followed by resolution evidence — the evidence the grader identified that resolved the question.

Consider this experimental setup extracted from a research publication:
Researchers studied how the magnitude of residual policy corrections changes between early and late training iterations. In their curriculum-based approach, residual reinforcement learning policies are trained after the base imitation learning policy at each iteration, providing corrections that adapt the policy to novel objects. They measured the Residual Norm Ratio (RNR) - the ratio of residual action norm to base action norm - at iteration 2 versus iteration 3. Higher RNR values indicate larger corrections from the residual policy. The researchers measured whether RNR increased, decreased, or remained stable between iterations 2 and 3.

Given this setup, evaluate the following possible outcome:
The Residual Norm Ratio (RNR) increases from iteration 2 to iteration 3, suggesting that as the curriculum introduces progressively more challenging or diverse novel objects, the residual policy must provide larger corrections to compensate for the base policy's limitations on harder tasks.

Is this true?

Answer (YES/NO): YES